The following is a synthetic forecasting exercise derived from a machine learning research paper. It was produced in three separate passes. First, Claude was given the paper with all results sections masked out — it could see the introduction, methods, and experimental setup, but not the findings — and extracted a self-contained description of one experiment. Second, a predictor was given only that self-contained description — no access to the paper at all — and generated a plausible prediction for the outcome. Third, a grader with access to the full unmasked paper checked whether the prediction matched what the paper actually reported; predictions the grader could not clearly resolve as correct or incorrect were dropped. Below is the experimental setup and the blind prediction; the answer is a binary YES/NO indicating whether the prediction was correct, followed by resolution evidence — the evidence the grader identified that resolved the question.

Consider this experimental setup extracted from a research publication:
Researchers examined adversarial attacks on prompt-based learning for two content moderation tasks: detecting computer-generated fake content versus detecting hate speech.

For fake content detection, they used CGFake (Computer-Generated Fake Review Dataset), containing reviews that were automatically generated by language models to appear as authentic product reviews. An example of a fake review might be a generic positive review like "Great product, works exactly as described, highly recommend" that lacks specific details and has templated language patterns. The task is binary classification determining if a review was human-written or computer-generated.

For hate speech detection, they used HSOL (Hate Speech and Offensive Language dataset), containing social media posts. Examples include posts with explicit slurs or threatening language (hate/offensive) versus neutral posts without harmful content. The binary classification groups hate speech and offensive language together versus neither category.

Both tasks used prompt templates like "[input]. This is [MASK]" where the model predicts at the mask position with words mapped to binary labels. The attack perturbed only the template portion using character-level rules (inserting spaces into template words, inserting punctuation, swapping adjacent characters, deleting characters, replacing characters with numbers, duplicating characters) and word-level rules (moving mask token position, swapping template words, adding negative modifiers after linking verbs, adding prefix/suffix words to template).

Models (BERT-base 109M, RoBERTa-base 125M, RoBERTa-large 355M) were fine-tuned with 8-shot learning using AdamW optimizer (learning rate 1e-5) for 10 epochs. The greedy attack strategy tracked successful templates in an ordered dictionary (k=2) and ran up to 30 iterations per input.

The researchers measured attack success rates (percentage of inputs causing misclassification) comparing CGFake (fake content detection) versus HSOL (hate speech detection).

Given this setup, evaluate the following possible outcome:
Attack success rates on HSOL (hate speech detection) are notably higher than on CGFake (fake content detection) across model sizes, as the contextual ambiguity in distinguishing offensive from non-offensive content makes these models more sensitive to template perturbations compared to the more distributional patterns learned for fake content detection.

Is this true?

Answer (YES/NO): NO